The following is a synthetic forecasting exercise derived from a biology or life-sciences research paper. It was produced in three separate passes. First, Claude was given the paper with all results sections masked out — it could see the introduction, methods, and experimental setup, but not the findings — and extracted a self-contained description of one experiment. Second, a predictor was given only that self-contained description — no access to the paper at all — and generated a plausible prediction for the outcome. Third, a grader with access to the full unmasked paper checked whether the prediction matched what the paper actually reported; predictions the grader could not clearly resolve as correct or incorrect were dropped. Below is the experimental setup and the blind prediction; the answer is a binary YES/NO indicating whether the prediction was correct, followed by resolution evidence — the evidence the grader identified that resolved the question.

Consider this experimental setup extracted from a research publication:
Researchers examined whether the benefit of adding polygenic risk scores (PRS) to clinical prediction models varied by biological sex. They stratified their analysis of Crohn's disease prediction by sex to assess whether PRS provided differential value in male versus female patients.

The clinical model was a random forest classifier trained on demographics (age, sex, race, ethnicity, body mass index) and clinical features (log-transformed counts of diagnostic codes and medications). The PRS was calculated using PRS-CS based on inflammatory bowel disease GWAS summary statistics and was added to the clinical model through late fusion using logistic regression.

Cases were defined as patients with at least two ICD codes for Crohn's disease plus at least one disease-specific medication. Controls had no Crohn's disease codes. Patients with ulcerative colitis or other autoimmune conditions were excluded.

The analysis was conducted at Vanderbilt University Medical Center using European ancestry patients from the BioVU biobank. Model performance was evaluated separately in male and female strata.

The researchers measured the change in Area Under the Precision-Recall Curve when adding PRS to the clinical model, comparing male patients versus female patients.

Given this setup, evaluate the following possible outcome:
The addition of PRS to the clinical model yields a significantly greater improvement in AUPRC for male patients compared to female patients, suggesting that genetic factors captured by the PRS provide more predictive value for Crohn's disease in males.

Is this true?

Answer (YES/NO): NO